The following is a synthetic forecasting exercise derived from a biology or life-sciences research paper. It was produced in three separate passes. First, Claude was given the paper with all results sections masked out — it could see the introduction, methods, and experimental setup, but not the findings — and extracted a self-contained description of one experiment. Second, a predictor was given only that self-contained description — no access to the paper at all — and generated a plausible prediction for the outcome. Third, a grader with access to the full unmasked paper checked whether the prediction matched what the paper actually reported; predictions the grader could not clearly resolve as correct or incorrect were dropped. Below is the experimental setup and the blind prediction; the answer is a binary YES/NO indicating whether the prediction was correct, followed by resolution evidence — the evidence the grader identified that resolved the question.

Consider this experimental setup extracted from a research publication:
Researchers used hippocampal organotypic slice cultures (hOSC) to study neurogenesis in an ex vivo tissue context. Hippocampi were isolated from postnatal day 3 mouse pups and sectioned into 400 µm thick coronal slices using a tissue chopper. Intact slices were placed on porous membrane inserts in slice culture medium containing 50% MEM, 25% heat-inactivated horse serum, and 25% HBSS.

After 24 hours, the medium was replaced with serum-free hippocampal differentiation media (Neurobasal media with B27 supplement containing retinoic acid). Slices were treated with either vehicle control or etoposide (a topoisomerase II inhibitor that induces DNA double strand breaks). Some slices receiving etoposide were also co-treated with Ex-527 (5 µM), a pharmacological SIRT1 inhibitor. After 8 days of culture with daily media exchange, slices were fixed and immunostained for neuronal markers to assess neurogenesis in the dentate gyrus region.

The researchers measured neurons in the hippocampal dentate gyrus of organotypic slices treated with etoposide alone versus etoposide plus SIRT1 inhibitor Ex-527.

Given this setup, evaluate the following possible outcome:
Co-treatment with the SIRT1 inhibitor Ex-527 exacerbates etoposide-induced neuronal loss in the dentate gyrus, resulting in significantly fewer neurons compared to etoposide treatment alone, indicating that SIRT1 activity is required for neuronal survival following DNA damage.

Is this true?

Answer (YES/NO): NO